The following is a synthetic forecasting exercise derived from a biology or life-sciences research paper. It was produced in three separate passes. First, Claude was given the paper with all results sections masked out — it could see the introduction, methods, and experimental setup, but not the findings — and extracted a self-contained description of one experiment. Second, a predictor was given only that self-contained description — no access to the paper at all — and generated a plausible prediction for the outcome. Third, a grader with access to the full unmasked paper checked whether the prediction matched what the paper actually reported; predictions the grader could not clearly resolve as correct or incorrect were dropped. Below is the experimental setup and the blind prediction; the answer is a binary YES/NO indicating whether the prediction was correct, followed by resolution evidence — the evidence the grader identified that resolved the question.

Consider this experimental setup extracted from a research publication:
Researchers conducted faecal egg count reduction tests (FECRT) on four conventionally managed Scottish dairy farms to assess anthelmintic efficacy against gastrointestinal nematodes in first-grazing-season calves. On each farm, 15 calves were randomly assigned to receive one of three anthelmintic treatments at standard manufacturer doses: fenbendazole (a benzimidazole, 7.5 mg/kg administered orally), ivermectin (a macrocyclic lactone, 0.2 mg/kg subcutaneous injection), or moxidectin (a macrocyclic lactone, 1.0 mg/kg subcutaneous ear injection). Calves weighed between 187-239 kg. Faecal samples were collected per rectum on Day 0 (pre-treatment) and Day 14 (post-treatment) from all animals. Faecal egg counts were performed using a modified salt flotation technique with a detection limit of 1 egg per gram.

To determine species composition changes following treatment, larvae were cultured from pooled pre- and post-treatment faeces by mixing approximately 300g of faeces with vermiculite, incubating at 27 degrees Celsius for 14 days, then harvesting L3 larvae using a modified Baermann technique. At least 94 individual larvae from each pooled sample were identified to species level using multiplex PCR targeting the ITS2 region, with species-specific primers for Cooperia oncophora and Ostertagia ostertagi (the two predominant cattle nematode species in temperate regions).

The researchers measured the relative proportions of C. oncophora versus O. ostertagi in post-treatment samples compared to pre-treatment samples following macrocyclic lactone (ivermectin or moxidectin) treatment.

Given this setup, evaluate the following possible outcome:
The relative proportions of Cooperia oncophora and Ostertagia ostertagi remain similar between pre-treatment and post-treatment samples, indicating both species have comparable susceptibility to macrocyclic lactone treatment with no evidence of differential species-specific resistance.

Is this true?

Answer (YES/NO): NO